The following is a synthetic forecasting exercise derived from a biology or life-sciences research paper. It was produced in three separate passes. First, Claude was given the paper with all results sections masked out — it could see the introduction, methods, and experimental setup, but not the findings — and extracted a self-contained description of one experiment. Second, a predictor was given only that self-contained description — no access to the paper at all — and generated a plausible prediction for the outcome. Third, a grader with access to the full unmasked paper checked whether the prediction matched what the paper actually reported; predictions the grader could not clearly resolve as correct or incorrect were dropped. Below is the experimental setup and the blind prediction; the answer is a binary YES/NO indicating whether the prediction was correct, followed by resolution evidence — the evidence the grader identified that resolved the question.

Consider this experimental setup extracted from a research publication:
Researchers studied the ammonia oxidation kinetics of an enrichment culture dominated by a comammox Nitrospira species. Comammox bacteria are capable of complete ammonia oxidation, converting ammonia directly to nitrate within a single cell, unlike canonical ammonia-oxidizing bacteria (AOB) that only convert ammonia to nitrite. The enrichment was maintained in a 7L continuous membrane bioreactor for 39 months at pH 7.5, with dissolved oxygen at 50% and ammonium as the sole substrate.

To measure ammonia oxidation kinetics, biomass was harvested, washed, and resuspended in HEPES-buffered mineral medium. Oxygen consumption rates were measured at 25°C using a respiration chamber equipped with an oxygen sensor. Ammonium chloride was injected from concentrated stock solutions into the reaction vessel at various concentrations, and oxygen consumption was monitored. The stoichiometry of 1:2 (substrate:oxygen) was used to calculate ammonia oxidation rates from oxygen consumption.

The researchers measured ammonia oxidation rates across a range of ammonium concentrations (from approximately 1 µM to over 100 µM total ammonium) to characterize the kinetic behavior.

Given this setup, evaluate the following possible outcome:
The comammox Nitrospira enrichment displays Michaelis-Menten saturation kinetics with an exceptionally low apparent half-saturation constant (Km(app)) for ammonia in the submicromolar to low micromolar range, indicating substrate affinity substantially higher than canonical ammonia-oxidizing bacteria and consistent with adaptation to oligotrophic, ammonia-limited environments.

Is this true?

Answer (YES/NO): NO